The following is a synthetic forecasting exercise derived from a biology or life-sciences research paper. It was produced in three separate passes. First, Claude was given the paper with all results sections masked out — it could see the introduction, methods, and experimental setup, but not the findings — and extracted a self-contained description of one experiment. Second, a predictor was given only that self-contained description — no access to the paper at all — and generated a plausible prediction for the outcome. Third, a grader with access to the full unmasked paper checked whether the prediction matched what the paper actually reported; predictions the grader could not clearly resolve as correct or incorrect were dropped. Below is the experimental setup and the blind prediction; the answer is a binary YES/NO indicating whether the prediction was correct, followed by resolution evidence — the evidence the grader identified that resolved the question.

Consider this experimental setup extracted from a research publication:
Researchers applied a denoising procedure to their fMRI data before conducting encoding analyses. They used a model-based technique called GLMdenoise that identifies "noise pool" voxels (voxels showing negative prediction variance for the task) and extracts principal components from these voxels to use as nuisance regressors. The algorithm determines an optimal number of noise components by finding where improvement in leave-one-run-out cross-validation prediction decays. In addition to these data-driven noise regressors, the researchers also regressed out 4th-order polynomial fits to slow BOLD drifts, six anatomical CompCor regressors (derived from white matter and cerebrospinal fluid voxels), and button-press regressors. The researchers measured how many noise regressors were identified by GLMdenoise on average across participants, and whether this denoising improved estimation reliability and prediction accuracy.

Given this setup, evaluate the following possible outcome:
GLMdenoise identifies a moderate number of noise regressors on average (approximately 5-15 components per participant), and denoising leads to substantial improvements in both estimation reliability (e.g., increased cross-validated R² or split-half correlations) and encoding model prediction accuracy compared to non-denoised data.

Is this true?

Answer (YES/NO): NO